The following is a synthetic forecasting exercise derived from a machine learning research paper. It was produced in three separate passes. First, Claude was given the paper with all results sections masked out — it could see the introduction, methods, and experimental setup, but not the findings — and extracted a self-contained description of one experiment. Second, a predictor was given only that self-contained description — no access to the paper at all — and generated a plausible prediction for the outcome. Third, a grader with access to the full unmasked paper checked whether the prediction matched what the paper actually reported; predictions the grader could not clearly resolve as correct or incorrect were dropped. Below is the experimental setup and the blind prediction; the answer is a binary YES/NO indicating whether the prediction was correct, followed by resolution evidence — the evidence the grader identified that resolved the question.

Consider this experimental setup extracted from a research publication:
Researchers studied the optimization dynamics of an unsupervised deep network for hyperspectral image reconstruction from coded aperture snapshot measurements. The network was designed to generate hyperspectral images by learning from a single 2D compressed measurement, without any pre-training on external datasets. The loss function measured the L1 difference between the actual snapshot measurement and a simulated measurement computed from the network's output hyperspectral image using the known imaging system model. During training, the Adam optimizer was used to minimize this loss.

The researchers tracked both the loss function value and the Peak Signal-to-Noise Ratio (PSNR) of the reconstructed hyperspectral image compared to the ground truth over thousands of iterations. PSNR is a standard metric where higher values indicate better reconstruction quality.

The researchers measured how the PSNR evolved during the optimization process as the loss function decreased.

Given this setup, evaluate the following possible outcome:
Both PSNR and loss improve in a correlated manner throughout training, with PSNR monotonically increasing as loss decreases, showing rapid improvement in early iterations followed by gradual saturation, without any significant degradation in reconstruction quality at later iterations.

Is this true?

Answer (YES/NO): NO